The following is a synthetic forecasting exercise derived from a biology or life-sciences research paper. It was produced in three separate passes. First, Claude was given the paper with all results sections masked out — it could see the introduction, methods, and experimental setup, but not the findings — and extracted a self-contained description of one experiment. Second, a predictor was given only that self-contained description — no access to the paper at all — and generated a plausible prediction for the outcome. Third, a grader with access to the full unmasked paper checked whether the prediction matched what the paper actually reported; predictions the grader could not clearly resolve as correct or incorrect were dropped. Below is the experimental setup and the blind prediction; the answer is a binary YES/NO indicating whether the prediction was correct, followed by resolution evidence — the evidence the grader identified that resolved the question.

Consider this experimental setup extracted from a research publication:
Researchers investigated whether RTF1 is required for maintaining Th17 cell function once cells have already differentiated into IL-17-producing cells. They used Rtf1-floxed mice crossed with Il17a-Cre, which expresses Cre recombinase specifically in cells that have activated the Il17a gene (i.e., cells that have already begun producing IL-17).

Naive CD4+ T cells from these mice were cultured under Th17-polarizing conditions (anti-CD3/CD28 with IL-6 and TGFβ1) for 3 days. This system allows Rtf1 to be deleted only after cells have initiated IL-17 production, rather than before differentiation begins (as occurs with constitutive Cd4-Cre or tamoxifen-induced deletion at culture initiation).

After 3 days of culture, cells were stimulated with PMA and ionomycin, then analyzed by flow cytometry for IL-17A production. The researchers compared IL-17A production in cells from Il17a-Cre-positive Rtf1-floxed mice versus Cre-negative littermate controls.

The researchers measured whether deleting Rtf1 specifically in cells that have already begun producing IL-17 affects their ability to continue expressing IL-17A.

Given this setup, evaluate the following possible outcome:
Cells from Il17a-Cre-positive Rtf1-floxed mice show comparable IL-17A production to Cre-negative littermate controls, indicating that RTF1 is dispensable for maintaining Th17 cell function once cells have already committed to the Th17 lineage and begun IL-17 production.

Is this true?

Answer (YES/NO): NO